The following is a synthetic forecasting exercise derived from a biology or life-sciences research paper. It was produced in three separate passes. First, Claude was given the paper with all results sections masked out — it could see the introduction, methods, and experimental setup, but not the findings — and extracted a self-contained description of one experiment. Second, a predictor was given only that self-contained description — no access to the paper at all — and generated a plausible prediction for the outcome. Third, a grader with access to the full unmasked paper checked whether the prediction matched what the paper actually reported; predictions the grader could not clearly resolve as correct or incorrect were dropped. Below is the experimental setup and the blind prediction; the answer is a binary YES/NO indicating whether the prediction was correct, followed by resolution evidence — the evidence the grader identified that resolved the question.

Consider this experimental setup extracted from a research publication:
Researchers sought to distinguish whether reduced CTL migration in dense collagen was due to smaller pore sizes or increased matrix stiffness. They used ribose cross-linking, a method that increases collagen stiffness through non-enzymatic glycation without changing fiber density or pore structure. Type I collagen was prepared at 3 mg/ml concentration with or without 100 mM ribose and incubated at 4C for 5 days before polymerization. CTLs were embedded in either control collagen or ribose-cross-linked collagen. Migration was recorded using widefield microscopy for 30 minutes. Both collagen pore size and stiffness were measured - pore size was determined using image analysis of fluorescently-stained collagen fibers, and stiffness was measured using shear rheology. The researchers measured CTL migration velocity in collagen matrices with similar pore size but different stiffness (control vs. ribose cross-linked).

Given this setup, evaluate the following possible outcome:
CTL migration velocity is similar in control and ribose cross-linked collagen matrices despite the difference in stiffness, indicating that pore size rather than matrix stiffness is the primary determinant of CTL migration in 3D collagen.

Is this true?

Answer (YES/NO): YES